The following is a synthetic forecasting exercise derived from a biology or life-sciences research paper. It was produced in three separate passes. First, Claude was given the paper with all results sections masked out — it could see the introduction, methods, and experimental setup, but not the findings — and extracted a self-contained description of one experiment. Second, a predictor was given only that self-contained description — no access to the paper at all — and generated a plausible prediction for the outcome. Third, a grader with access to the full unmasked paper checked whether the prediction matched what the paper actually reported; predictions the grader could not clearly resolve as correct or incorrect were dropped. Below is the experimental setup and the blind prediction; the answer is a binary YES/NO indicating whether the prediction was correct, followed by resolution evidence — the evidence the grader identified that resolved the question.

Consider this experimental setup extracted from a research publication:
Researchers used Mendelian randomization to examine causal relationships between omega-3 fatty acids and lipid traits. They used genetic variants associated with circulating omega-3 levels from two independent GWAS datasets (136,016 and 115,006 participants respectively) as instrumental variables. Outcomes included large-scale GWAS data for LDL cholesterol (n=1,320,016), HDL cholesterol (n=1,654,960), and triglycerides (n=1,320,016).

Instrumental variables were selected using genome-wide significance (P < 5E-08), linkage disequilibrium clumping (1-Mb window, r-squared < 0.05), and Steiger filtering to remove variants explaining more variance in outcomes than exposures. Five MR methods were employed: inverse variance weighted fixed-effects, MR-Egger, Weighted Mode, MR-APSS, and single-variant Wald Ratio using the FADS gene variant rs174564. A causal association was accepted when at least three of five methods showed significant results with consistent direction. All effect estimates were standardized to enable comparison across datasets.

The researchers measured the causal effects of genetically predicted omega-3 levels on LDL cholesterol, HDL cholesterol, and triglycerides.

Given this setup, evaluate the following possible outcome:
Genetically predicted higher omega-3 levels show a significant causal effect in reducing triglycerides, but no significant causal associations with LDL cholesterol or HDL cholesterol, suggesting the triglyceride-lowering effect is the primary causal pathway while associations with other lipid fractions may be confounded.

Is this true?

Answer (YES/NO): NO